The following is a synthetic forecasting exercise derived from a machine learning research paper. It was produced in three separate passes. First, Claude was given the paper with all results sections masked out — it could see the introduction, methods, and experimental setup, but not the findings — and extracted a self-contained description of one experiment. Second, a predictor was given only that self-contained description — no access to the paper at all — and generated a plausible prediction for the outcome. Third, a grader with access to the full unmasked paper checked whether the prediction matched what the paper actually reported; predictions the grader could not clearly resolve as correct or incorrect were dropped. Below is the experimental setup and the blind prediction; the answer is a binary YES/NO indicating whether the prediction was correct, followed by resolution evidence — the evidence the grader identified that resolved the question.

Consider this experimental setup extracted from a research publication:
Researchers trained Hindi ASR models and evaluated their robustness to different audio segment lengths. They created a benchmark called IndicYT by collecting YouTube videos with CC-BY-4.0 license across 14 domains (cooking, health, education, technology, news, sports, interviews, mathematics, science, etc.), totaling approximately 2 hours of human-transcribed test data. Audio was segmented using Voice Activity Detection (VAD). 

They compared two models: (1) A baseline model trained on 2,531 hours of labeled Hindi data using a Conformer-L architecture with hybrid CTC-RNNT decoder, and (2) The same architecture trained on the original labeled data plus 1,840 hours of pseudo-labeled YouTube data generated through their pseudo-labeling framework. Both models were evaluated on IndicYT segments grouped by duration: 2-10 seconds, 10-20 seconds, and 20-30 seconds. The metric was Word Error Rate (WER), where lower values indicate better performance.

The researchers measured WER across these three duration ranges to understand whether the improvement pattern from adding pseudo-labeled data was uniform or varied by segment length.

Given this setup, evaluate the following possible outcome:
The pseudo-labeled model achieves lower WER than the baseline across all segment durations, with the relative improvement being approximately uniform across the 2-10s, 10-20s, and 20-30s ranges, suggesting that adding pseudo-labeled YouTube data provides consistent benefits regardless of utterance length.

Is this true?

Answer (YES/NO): NO